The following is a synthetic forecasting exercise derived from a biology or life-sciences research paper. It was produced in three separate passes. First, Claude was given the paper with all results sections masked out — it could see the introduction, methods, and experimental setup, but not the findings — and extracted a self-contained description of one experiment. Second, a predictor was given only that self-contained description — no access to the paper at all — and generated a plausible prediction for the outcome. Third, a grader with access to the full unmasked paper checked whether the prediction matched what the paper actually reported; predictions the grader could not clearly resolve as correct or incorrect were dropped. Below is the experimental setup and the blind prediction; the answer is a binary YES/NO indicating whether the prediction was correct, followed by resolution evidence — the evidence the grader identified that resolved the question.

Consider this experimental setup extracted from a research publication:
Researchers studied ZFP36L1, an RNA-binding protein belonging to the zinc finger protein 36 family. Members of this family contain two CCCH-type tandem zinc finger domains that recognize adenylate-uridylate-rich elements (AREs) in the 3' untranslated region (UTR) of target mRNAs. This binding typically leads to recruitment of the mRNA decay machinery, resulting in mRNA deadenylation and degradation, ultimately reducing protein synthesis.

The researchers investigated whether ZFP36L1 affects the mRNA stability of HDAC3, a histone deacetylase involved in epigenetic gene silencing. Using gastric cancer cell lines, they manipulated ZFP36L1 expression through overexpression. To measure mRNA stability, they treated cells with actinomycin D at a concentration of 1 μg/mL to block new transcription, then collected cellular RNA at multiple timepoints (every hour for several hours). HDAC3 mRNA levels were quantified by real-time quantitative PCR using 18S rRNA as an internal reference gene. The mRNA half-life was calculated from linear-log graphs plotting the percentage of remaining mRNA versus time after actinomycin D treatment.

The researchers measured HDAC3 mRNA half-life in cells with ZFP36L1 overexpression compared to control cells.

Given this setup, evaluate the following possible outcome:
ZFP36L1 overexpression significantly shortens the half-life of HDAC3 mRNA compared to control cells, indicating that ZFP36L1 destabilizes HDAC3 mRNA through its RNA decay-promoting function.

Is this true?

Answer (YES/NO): YES